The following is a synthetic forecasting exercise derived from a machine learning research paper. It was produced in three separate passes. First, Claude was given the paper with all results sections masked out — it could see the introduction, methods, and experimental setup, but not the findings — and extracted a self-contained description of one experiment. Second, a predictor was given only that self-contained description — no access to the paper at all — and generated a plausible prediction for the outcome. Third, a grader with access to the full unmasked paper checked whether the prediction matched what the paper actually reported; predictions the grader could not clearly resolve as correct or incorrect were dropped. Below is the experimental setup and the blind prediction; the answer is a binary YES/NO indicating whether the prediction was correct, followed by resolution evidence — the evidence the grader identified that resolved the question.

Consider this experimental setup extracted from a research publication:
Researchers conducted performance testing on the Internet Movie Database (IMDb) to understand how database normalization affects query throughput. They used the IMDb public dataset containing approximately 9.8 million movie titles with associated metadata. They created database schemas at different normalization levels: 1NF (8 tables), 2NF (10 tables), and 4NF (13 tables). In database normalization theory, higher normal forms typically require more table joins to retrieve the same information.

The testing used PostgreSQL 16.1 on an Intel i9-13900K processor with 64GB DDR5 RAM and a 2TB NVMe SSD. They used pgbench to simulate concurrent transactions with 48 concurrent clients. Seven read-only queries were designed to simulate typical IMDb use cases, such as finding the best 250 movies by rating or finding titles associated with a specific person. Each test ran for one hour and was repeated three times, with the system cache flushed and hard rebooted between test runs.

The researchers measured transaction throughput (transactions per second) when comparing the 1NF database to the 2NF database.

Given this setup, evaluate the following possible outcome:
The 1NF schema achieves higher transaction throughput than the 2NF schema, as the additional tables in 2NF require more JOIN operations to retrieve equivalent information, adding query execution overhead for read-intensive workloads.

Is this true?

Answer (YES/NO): NO